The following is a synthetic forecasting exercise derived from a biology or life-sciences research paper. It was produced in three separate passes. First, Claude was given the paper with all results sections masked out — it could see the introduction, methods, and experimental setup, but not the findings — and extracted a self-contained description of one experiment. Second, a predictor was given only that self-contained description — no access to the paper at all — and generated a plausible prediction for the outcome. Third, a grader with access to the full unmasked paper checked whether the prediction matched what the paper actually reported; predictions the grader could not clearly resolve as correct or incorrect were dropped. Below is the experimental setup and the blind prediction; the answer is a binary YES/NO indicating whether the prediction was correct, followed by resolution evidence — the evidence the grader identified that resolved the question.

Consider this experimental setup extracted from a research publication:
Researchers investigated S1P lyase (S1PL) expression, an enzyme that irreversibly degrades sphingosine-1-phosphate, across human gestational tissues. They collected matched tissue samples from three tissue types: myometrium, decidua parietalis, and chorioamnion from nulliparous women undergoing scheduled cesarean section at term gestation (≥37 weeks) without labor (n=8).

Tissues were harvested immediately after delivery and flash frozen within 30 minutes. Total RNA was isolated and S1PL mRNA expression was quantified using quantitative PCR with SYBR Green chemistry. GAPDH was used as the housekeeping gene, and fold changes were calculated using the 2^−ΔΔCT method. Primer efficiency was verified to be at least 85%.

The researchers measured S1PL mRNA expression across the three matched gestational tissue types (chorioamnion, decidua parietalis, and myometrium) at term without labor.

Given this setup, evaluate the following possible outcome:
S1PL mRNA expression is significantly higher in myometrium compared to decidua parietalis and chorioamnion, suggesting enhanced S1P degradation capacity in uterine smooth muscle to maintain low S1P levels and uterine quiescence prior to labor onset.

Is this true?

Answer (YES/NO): YES